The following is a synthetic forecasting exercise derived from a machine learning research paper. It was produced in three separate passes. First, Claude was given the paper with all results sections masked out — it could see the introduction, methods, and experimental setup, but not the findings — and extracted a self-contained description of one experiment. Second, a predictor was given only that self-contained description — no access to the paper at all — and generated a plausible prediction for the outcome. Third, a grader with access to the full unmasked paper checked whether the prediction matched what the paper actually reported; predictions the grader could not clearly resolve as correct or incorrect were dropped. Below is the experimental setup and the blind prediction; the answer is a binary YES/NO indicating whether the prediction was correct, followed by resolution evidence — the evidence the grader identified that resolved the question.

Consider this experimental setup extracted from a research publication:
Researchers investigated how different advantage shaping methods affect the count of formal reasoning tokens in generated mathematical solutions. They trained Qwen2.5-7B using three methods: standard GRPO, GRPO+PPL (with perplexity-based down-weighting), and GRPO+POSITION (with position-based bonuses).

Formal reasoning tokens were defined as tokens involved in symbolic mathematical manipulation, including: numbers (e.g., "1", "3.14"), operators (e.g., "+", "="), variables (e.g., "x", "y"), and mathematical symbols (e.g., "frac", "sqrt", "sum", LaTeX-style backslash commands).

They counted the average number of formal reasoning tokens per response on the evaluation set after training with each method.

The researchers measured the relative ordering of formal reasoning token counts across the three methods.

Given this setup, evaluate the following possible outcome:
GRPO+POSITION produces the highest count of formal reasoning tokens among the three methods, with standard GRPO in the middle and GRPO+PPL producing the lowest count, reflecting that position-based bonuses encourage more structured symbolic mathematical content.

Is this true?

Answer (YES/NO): NO